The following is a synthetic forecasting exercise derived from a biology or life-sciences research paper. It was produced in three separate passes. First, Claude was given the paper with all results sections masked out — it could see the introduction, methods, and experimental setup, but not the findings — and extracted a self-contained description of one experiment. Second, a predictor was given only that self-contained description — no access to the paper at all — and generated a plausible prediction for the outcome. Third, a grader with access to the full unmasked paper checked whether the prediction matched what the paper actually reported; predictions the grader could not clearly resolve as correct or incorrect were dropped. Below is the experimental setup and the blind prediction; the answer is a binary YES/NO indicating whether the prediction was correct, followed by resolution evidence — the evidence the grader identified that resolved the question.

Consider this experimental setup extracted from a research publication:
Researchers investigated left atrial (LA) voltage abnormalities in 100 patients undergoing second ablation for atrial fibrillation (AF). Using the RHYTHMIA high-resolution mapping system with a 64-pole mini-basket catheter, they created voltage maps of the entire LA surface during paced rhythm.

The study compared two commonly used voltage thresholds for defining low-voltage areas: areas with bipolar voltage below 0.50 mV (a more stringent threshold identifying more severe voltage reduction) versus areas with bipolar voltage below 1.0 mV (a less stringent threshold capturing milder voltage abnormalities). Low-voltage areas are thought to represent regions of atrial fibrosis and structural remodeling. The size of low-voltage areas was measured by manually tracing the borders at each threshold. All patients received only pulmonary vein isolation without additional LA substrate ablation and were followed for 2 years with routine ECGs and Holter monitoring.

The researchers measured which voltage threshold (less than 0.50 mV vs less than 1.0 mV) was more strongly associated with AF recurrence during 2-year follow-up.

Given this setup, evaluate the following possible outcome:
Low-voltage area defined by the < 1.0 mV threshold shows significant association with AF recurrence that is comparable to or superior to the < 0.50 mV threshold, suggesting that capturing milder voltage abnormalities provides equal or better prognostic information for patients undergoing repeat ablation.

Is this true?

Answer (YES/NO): YES